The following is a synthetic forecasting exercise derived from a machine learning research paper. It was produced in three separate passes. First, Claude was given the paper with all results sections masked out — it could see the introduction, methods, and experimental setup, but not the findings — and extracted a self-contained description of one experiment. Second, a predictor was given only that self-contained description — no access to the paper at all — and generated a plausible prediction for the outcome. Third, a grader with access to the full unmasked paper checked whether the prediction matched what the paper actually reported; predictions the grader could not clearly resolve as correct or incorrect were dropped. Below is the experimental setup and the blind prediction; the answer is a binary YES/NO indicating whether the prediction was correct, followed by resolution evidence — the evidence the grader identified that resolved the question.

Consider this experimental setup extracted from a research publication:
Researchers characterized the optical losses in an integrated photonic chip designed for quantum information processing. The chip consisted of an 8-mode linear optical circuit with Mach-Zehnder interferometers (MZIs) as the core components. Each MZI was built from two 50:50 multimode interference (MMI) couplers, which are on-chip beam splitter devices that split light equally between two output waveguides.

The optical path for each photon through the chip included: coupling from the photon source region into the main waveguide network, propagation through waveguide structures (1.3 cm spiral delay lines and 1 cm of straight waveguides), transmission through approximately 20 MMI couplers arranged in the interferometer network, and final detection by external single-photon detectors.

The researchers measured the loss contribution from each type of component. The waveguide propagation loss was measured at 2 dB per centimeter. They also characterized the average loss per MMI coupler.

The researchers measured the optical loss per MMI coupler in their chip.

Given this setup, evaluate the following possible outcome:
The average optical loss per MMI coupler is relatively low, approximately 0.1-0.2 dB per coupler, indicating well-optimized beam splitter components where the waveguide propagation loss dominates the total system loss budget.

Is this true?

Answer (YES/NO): YES